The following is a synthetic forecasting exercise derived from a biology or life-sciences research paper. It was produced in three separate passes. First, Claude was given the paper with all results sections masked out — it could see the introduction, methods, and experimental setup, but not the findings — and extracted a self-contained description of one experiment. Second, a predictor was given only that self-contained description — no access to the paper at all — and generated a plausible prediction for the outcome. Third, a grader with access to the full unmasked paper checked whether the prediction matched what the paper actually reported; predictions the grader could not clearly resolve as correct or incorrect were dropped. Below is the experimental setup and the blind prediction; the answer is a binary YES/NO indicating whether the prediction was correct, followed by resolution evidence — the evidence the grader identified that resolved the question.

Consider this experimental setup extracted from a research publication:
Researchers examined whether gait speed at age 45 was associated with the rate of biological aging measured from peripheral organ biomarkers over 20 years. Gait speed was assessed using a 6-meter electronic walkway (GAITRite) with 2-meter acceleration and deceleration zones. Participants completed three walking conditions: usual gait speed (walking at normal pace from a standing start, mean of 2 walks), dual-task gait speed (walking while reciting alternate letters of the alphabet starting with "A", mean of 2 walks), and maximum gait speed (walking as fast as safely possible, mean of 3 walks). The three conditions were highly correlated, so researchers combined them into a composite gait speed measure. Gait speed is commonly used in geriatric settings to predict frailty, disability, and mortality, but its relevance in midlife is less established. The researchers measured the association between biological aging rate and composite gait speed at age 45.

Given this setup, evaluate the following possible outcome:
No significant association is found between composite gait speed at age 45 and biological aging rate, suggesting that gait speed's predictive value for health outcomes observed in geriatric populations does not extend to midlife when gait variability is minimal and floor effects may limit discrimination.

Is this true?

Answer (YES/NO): NO